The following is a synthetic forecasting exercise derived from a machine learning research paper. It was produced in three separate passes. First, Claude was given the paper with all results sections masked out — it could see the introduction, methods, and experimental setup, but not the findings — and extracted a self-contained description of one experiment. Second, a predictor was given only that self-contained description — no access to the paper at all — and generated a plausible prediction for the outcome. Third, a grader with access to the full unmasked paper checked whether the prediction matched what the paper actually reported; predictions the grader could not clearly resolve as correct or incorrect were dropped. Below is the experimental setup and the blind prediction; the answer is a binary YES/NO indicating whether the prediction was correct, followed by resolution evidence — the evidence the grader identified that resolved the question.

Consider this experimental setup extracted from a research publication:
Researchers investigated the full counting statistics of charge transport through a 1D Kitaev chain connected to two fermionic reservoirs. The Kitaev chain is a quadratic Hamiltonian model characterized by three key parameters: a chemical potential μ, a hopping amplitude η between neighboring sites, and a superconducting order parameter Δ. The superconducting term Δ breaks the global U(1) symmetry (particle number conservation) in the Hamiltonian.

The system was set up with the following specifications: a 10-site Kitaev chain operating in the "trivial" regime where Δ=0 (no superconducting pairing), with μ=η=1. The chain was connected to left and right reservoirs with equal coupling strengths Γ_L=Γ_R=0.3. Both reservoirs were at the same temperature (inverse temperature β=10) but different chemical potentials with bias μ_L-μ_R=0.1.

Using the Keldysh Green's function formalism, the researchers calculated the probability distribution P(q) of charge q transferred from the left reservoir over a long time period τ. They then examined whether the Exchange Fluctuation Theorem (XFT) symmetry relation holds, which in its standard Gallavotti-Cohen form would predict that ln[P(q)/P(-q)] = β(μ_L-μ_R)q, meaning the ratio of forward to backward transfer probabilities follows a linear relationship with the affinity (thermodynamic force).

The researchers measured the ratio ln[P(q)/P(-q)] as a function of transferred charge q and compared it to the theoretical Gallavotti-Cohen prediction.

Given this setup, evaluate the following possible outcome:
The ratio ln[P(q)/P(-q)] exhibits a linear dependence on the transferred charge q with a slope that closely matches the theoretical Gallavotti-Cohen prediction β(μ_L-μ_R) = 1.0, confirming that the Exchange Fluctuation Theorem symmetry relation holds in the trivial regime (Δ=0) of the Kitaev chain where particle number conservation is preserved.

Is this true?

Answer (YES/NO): YES